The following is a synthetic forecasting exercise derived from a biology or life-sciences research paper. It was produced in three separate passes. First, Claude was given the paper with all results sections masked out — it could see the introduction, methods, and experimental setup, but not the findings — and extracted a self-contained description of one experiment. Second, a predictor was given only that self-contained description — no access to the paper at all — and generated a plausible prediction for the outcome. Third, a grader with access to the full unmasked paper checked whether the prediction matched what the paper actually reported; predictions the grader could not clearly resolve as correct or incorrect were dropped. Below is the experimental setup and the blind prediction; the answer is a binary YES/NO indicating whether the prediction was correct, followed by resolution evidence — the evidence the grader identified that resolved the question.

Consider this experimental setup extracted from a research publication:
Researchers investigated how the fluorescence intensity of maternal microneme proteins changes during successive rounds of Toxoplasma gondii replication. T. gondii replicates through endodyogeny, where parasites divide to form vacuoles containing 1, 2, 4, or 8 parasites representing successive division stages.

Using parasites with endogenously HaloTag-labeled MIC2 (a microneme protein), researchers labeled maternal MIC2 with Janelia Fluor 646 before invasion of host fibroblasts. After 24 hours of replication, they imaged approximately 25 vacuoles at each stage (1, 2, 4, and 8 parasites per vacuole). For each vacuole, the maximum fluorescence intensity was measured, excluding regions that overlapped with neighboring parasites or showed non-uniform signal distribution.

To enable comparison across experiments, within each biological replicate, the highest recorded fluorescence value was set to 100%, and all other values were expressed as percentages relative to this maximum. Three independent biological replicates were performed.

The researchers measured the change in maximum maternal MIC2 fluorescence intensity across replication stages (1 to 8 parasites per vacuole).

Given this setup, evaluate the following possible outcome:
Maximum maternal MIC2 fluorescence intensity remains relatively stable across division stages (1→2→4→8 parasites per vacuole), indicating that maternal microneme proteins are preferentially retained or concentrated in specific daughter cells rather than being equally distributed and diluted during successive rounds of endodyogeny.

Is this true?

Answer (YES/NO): NO